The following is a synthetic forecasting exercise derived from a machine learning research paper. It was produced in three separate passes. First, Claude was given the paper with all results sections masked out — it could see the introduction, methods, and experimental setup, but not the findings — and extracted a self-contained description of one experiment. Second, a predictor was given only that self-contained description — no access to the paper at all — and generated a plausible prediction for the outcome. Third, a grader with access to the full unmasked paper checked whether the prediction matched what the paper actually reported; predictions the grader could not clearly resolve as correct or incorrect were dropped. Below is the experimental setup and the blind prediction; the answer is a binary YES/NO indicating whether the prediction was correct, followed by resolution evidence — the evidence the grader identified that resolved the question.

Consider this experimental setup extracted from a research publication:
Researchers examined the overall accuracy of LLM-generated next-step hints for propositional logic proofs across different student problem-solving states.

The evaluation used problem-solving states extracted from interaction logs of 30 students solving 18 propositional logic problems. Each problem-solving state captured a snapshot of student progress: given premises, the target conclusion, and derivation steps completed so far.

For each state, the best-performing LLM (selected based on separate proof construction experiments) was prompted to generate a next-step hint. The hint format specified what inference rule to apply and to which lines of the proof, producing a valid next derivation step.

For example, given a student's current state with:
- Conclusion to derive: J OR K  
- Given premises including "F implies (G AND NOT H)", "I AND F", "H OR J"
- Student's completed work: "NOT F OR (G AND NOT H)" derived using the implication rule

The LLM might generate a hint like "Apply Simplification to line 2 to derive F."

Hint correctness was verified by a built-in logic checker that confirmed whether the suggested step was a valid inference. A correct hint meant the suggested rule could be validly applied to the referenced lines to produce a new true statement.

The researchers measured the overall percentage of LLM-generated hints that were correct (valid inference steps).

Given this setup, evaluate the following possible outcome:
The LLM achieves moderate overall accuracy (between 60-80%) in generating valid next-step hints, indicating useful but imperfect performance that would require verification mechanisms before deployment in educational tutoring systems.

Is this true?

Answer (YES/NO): YES